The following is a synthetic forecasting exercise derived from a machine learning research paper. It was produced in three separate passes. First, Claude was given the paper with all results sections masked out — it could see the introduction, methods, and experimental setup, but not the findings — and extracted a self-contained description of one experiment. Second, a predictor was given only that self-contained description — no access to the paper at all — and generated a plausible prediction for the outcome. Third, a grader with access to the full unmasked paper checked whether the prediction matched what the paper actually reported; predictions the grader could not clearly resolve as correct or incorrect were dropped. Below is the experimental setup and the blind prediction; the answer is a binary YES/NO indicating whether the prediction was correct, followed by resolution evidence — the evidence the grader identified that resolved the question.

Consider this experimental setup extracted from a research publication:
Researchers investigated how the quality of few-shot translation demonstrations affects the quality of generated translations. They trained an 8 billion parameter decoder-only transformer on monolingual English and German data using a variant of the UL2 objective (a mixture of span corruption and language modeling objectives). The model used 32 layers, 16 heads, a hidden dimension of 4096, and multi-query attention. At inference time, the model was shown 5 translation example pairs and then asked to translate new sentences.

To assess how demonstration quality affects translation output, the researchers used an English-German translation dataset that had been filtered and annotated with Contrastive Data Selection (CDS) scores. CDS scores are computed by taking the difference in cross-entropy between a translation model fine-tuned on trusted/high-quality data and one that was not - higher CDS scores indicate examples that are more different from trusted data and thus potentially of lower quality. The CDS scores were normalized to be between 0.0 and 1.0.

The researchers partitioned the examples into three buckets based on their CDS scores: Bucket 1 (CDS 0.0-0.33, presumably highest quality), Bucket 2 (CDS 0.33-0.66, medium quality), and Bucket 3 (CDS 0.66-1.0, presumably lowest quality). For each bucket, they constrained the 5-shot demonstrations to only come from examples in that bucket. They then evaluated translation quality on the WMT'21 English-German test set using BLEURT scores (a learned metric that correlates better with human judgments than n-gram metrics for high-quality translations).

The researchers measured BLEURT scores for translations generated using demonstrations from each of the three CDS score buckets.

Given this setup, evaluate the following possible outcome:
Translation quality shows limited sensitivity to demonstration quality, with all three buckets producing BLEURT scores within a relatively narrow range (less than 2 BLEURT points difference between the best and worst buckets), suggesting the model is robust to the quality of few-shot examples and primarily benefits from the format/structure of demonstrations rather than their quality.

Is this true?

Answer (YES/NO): NO